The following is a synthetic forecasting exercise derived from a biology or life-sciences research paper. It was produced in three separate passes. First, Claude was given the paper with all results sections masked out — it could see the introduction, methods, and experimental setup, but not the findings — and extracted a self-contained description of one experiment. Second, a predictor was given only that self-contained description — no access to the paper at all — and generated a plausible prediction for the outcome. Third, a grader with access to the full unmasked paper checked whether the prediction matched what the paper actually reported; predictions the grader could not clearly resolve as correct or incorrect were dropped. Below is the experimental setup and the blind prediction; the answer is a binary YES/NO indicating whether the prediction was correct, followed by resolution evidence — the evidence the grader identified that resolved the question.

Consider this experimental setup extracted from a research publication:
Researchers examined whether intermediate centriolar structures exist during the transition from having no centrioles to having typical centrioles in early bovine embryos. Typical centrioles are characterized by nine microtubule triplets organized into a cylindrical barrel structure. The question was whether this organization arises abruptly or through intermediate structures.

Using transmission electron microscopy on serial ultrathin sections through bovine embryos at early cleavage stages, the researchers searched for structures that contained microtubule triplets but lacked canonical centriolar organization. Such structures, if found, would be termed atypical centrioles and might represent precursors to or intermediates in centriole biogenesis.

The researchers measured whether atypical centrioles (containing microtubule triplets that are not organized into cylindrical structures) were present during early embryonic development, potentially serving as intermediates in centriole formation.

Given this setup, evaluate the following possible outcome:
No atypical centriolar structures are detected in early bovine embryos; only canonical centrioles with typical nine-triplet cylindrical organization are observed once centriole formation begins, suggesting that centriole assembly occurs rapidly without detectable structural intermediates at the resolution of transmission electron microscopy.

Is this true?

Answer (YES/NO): NO